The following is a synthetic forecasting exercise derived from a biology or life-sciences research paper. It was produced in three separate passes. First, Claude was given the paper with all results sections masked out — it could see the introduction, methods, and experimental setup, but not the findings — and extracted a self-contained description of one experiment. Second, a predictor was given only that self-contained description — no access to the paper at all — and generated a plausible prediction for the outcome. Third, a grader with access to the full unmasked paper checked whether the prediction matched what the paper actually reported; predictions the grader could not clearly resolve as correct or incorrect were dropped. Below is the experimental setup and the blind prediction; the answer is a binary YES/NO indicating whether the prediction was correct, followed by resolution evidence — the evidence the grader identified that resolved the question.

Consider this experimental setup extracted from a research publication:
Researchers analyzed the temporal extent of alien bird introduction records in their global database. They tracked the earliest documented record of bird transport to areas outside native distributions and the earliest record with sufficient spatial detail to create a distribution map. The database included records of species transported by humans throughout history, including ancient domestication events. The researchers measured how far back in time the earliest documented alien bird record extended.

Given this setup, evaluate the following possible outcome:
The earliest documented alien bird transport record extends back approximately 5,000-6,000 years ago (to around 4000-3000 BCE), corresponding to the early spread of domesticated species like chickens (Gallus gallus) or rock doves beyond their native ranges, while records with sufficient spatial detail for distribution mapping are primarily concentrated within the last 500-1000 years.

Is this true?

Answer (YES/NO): NO